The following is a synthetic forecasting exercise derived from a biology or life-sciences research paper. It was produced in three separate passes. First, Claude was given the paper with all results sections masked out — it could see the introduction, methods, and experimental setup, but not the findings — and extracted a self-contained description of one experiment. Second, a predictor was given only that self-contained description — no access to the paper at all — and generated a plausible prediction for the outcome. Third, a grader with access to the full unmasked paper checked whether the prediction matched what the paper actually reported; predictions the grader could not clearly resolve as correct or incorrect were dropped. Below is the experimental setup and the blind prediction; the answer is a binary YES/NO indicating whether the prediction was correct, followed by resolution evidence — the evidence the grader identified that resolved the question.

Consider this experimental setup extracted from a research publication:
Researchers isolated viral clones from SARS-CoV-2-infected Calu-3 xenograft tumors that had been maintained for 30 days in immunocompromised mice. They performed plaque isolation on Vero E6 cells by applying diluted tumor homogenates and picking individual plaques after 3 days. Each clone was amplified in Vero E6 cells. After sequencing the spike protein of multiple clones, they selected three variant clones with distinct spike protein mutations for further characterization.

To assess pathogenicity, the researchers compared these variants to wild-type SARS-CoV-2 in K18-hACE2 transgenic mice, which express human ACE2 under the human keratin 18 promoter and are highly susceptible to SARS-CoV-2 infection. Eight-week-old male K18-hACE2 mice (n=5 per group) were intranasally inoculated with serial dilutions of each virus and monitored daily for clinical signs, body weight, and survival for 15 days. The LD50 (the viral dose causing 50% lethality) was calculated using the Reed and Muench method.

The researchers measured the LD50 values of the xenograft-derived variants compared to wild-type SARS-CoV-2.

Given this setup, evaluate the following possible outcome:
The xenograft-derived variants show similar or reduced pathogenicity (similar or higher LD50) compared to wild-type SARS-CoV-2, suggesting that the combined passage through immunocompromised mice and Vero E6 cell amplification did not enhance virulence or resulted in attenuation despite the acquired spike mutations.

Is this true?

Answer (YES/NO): YES